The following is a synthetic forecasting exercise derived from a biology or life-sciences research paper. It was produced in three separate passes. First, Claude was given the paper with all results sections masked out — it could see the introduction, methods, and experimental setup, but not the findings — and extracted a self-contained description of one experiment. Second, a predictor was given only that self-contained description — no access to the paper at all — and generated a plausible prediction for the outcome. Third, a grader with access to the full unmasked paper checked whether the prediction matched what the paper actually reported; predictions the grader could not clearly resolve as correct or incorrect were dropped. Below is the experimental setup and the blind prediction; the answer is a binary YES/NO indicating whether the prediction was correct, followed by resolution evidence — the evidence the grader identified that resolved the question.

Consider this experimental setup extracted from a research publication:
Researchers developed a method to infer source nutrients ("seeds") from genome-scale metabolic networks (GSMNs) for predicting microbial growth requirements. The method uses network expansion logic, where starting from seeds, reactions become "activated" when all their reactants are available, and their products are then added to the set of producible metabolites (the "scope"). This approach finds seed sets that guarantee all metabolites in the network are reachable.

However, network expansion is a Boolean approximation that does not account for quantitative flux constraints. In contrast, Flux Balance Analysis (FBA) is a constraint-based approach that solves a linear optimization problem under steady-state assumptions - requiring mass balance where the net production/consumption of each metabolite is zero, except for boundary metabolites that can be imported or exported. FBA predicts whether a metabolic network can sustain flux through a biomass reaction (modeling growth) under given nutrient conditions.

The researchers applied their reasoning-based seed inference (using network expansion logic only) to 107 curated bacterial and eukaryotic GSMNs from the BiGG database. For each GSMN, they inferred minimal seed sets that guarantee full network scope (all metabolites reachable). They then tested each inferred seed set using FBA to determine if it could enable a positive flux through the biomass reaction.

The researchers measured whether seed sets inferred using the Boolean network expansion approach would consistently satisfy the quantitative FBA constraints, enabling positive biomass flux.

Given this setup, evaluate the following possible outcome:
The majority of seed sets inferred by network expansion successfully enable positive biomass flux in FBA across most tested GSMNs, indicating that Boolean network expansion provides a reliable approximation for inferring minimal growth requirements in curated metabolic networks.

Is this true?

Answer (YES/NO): YES